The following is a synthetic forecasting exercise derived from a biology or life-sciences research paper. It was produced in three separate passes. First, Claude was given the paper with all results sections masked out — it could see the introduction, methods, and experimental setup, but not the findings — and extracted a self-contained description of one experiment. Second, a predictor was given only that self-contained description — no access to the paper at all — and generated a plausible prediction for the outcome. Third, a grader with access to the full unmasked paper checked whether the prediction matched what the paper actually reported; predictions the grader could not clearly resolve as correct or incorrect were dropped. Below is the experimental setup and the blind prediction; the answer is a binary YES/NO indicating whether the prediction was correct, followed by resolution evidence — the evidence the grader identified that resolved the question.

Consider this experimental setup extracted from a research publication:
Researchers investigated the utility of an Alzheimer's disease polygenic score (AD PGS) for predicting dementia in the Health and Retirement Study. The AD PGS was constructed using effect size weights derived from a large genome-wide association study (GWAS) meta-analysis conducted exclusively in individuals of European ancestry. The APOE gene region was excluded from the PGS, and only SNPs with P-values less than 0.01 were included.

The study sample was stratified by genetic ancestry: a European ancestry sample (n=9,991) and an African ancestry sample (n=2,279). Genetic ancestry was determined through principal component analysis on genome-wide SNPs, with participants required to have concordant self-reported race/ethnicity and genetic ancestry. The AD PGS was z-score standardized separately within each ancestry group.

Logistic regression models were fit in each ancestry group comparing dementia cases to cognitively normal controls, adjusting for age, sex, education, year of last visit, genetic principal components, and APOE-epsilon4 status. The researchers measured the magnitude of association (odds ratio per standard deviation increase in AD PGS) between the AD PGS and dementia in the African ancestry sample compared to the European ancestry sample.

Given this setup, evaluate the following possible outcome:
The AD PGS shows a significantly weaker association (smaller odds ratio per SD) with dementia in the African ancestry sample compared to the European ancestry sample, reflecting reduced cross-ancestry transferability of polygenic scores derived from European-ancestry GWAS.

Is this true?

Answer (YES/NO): NO